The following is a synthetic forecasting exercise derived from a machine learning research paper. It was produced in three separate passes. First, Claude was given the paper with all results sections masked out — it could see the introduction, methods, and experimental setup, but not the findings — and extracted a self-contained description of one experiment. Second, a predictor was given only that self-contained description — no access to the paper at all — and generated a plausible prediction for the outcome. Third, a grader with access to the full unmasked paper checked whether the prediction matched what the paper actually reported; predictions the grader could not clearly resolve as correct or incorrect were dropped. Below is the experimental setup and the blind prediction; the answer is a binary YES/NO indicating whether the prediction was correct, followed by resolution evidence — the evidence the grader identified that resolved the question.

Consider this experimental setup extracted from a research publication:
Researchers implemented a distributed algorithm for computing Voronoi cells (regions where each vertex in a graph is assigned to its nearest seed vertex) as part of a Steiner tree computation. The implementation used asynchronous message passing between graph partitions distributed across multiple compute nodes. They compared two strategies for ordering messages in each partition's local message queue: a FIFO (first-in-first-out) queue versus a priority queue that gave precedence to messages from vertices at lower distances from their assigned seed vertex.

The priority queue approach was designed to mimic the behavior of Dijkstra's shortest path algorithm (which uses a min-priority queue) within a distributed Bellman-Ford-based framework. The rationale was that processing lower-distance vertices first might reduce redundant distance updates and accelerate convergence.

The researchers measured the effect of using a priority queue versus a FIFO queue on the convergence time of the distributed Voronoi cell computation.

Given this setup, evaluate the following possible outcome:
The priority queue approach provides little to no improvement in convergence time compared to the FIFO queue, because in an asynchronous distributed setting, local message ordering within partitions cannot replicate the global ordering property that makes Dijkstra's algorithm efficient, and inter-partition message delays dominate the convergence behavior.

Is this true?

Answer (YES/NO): NO